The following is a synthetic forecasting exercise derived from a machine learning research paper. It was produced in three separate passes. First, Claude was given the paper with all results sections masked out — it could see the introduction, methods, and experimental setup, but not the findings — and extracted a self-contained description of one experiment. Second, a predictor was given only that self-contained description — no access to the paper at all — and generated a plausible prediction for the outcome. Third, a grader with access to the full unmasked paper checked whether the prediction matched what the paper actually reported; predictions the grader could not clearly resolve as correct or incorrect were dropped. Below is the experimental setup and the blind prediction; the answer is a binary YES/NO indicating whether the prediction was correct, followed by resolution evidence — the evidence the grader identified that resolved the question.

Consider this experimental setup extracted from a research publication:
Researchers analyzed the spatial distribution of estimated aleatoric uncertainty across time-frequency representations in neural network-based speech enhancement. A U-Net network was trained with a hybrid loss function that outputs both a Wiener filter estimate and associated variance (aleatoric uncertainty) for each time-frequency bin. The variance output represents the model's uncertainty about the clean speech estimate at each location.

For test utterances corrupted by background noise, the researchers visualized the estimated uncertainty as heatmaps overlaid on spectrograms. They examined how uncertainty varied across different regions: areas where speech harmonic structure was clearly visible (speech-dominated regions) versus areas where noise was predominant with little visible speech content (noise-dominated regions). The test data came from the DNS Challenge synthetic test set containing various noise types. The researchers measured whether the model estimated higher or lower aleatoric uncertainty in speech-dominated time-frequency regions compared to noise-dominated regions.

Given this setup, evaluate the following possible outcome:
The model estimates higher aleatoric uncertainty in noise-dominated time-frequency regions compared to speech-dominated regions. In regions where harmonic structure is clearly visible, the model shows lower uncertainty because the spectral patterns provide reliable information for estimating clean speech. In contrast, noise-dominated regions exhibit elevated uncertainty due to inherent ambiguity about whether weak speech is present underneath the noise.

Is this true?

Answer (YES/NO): NO